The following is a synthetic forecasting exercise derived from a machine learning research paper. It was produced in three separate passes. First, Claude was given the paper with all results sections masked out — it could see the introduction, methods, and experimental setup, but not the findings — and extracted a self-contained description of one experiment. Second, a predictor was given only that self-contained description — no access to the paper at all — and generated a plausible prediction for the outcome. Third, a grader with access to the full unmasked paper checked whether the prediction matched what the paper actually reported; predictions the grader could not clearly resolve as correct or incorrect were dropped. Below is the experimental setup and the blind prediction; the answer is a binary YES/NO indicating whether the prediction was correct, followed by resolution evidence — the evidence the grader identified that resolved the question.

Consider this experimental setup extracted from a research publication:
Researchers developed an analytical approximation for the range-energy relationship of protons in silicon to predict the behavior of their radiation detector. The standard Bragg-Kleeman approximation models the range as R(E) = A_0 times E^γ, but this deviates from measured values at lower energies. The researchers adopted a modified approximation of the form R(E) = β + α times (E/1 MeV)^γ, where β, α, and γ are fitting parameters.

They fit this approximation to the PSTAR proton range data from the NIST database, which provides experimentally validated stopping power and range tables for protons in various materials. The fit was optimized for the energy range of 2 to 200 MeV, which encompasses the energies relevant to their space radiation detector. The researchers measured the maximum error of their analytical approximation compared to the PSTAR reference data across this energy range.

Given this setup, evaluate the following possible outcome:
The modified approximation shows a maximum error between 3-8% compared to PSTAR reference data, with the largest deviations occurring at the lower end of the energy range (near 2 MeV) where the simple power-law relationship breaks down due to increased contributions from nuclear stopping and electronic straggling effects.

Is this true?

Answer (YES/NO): NO